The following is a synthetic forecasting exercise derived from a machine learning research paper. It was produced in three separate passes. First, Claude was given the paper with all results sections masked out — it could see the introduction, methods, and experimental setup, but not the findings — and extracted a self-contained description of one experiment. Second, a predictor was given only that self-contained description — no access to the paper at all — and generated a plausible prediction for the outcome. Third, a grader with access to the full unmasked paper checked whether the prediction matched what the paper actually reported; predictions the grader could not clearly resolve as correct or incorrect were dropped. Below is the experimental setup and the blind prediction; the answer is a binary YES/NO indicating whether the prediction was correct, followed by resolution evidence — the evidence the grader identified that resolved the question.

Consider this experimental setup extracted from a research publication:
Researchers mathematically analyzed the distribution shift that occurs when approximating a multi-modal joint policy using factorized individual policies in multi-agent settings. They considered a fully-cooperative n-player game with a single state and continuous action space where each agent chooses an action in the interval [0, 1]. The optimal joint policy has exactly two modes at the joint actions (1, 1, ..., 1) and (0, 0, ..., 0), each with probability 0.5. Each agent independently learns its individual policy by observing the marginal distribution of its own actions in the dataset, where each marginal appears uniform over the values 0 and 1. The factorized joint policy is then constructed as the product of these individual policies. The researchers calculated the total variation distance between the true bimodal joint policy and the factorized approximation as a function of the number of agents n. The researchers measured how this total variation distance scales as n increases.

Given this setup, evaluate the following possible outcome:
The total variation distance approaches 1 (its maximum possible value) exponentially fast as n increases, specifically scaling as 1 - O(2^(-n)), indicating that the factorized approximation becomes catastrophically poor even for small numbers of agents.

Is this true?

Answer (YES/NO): YES